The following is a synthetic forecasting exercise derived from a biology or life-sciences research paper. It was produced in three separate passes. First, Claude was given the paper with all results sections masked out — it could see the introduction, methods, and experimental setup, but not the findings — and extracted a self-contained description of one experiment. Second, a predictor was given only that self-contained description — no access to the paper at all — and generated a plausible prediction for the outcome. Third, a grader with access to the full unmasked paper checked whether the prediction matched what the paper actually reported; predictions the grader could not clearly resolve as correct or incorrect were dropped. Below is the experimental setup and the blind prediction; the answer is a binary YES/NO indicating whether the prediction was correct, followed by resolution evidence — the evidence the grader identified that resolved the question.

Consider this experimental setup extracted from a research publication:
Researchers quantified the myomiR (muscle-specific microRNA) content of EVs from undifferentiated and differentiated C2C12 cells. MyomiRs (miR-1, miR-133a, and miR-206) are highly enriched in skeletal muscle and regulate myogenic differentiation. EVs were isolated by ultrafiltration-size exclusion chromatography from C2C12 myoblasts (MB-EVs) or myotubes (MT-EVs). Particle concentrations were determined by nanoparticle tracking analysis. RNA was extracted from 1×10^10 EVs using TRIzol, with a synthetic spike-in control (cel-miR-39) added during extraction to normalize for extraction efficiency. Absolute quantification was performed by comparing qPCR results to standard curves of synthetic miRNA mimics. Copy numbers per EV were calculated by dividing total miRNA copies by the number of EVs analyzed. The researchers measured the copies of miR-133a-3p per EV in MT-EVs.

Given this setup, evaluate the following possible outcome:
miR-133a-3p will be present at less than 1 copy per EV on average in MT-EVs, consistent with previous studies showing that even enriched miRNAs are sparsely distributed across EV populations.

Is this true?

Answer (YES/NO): YES